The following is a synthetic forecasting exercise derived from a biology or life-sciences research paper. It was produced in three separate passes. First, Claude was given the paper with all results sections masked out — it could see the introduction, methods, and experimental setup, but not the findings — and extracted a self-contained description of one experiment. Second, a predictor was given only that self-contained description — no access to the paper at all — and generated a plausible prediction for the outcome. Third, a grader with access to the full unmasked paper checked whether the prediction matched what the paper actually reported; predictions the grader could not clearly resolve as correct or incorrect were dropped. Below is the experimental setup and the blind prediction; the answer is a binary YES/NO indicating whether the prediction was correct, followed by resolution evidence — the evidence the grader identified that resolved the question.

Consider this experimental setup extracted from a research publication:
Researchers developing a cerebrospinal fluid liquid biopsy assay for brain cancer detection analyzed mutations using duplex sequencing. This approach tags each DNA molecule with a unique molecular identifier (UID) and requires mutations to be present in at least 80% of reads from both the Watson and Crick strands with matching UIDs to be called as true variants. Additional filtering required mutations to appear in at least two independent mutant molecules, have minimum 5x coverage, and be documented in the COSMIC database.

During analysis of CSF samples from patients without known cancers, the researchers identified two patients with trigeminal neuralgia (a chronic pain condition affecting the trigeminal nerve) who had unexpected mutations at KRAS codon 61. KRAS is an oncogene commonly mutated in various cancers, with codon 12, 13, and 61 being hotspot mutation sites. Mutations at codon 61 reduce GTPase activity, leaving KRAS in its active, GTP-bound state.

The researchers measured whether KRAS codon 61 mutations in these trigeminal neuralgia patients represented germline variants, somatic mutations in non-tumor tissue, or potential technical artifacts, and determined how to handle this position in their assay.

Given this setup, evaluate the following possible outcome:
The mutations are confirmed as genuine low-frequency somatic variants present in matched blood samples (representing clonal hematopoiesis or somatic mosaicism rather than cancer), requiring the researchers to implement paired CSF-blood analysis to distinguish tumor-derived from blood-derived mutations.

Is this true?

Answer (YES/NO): NO